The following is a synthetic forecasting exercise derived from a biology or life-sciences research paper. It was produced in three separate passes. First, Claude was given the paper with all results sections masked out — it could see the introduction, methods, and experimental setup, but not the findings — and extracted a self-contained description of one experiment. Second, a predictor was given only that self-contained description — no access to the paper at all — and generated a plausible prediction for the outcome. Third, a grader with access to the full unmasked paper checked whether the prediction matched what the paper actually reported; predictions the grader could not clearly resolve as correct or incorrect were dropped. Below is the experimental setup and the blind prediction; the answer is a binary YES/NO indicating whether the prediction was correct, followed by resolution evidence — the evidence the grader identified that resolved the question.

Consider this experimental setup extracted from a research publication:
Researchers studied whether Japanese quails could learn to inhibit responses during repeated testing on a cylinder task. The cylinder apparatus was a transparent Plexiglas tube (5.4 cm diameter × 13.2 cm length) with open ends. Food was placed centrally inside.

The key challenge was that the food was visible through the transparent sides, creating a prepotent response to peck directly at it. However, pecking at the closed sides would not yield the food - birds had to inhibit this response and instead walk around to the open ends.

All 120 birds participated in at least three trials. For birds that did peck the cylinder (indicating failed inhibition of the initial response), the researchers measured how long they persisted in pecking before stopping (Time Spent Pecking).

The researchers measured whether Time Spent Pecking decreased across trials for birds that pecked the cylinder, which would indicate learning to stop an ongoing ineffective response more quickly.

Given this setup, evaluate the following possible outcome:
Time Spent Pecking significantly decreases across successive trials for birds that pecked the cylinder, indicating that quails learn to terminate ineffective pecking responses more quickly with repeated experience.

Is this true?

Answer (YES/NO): YES